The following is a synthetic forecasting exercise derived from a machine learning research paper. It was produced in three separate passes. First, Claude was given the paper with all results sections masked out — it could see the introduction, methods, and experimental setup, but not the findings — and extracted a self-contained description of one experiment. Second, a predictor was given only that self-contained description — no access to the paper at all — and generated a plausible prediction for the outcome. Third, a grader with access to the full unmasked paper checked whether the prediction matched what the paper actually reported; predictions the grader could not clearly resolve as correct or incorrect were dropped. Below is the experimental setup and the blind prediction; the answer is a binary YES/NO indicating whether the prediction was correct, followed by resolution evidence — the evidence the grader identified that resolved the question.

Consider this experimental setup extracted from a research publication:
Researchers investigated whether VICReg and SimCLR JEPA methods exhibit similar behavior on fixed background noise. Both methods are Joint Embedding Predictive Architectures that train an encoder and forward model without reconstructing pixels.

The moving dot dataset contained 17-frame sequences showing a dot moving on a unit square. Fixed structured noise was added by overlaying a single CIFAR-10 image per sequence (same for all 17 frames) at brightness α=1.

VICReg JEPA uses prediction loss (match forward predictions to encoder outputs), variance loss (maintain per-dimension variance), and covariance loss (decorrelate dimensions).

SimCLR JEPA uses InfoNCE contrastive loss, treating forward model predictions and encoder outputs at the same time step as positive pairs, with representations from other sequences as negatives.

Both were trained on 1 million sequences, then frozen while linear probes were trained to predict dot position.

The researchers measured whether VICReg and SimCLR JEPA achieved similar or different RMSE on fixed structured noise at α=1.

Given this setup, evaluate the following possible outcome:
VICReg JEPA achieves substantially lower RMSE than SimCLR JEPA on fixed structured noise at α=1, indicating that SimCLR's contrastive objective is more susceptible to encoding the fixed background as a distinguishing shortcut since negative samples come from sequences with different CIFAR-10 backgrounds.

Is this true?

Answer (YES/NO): NO